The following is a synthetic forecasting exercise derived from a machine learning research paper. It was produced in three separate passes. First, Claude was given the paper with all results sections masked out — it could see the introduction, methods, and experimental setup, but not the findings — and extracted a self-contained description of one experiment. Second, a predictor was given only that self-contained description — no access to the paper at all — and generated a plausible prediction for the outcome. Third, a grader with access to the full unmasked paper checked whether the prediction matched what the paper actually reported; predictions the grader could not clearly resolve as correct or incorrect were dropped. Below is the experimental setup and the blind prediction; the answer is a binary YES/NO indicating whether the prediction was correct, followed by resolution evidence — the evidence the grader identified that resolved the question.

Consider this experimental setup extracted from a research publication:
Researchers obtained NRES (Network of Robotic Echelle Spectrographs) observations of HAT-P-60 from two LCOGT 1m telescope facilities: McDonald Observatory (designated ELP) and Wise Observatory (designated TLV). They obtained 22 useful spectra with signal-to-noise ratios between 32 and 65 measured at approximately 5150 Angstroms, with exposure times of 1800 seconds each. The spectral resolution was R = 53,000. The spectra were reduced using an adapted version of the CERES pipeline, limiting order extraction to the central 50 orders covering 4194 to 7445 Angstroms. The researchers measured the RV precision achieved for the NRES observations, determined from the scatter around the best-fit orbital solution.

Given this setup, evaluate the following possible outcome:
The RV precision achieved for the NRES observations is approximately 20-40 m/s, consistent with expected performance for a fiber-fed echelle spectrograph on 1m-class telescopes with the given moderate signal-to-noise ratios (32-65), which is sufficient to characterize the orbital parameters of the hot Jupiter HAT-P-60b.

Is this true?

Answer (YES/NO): NO